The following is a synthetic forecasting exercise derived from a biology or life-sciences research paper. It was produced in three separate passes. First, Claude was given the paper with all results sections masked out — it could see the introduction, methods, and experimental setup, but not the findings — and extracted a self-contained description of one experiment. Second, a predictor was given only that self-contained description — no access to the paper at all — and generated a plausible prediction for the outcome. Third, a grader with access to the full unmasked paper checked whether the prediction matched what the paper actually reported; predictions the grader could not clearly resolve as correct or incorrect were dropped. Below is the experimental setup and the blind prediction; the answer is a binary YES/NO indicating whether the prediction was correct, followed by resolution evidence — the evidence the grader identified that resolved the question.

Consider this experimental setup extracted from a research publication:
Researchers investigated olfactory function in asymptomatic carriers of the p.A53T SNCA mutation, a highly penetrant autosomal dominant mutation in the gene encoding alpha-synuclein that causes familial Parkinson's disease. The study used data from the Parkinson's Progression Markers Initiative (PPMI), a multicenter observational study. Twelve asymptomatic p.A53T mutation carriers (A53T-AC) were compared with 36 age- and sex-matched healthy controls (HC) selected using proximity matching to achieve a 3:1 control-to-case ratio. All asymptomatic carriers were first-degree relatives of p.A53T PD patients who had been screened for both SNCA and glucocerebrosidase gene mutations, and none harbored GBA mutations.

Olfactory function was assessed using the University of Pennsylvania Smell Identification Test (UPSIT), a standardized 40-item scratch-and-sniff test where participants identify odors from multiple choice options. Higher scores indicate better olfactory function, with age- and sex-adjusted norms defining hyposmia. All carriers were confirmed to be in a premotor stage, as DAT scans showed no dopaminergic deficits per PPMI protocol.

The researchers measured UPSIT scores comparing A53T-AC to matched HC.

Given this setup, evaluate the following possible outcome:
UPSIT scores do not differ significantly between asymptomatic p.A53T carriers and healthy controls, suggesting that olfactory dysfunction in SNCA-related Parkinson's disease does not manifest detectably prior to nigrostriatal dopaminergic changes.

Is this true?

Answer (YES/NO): NO